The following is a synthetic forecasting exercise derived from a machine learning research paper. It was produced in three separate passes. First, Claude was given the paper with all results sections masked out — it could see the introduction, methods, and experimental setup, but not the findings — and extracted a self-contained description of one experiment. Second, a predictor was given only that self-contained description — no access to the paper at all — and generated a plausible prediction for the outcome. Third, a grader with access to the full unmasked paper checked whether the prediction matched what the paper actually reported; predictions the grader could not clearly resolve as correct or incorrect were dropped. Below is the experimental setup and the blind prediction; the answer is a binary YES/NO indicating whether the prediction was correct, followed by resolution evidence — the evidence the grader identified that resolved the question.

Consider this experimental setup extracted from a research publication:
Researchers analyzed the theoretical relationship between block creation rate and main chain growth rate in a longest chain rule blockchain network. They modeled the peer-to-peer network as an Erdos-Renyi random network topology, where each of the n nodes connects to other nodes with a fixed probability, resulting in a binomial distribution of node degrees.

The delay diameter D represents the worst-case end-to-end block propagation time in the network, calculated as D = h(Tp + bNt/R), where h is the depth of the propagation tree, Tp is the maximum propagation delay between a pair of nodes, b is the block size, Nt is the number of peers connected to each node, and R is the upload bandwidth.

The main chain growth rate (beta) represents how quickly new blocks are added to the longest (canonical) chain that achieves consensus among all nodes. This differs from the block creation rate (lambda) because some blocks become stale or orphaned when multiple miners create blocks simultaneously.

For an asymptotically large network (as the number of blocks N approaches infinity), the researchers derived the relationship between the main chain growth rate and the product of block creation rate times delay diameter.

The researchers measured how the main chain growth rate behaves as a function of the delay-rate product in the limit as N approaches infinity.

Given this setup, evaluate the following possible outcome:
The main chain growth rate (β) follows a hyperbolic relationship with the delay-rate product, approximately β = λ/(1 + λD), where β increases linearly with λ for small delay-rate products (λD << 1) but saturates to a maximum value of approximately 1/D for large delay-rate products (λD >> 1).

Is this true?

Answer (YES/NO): YES